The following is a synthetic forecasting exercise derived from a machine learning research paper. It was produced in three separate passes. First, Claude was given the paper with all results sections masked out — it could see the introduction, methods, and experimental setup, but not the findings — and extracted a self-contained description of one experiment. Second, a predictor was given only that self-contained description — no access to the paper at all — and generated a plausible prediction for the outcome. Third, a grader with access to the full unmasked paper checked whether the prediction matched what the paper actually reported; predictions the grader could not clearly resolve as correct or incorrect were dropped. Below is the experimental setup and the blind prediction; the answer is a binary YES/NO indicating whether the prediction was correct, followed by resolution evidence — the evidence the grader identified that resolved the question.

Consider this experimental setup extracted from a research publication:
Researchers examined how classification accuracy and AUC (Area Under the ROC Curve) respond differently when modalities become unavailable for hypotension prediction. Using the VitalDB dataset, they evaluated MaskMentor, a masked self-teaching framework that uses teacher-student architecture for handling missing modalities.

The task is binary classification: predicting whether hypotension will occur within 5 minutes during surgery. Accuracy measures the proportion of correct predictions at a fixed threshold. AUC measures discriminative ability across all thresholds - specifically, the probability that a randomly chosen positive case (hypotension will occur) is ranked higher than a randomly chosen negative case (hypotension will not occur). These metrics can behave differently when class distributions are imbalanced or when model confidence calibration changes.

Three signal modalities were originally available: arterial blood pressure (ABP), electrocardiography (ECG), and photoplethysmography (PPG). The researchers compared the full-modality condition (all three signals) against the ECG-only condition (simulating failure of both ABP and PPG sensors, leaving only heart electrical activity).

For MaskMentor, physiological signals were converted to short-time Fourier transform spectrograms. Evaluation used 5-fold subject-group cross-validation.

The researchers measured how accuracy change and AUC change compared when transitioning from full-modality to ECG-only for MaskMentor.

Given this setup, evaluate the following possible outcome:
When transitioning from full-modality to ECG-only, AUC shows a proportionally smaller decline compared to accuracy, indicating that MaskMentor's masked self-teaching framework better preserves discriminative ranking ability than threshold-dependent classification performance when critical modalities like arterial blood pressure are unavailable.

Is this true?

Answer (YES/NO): NO